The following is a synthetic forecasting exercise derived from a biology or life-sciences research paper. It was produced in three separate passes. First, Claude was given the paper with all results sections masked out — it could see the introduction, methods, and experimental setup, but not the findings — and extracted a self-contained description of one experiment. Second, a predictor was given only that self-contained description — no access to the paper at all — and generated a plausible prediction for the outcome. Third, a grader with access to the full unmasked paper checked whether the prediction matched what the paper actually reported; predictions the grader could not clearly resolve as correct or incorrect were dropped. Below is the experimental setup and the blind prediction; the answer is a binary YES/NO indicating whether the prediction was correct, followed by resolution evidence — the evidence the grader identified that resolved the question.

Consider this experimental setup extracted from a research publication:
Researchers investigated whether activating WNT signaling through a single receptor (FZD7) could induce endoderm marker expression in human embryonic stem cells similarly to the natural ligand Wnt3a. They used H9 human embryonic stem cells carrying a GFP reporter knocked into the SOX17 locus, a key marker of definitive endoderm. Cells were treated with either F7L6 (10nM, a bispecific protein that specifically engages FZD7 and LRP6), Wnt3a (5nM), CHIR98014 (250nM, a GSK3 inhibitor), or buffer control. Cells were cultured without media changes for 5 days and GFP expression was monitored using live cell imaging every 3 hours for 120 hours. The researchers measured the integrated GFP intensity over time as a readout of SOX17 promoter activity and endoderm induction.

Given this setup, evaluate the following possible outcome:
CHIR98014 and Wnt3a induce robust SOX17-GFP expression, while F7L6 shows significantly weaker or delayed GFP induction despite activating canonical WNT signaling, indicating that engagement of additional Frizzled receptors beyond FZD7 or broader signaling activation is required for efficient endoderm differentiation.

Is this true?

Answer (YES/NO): NO